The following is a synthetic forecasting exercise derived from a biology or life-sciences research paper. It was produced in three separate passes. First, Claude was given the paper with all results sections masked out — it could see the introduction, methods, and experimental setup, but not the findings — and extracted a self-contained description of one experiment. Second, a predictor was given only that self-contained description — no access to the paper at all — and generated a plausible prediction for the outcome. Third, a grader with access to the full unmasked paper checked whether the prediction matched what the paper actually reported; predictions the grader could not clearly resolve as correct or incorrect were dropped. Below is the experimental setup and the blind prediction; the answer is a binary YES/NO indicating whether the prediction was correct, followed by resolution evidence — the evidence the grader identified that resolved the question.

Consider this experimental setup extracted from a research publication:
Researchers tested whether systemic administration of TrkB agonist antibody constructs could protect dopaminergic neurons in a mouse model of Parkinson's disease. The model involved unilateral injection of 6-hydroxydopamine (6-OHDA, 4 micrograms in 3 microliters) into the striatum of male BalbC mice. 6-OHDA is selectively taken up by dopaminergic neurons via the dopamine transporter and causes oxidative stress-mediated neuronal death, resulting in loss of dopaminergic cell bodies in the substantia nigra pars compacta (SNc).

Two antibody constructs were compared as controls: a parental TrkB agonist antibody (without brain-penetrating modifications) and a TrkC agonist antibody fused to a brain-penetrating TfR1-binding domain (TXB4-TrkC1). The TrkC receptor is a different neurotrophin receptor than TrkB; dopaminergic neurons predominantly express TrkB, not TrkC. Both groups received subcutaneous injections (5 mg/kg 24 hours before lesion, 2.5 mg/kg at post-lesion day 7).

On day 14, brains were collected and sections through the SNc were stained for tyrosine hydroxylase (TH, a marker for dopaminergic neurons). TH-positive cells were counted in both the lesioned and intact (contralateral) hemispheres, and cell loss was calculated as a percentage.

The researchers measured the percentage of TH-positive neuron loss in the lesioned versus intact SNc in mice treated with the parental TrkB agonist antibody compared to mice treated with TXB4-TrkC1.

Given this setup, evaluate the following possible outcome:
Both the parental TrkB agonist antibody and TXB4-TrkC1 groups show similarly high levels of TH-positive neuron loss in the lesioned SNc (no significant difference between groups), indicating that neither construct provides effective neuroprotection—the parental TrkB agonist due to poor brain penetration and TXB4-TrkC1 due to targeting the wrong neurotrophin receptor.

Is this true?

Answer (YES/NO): NO